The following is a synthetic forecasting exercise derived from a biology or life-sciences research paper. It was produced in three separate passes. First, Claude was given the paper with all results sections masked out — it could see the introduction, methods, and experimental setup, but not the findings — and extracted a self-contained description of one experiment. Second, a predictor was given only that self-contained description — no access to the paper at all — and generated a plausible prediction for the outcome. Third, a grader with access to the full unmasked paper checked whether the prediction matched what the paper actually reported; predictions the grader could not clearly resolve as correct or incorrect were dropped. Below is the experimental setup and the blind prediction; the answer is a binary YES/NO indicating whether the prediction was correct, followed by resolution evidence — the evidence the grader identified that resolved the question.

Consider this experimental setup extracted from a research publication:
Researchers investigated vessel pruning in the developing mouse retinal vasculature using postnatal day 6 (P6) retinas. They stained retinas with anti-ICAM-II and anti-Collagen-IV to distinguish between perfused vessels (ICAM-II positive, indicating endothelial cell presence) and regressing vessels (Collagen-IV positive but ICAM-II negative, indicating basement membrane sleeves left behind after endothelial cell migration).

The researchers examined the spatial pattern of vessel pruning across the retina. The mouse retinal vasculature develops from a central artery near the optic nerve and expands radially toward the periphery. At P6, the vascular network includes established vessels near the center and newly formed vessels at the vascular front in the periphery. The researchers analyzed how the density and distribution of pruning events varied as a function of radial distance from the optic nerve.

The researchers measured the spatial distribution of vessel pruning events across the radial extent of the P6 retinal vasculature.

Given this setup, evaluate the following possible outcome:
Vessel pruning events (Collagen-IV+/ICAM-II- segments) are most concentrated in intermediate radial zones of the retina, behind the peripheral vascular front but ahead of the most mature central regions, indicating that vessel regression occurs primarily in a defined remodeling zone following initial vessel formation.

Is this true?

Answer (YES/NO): NO